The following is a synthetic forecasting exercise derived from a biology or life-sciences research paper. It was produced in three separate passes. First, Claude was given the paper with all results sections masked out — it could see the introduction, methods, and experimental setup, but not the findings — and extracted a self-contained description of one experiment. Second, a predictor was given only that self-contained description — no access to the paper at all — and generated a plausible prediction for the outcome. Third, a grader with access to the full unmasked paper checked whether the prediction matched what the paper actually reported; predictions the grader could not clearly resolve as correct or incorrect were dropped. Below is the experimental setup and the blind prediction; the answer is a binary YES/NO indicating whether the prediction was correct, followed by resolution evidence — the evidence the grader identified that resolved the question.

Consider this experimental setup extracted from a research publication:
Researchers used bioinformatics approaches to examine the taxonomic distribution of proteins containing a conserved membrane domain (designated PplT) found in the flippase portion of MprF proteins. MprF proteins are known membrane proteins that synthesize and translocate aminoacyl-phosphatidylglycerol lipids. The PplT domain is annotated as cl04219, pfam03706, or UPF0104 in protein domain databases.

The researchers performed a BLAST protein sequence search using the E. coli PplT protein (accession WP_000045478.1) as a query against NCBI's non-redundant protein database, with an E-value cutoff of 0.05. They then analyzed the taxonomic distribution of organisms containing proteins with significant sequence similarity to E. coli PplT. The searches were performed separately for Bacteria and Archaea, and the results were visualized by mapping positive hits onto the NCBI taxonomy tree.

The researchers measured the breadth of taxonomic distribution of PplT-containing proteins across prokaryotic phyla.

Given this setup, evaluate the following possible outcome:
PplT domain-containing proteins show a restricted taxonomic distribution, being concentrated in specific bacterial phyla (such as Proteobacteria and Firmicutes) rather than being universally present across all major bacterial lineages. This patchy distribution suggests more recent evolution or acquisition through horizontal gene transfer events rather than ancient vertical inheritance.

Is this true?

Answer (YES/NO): NO